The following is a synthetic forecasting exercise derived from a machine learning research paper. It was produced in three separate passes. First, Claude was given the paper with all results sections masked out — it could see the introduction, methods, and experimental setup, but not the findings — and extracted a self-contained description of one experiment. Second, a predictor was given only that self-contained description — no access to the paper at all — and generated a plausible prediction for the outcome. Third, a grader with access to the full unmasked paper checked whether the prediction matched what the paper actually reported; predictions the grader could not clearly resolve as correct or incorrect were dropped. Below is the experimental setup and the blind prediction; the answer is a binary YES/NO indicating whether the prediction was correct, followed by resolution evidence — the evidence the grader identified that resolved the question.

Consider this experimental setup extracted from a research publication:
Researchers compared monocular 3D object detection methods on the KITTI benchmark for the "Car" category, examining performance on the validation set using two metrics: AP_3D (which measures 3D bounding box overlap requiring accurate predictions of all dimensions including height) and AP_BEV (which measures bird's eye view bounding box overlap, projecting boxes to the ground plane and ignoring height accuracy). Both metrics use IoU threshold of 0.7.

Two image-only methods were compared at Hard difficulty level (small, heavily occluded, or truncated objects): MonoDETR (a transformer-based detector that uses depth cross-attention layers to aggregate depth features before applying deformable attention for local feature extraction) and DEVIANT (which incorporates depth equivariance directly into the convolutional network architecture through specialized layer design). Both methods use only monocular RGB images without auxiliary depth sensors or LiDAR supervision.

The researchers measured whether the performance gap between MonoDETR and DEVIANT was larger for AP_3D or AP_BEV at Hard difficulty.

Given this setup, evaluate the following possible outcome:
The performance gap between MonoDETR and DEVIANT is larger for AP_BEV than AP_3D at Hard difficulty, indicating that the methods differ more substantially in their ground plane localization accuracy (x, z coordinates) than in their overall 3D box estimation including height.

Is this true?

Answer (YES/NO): YES